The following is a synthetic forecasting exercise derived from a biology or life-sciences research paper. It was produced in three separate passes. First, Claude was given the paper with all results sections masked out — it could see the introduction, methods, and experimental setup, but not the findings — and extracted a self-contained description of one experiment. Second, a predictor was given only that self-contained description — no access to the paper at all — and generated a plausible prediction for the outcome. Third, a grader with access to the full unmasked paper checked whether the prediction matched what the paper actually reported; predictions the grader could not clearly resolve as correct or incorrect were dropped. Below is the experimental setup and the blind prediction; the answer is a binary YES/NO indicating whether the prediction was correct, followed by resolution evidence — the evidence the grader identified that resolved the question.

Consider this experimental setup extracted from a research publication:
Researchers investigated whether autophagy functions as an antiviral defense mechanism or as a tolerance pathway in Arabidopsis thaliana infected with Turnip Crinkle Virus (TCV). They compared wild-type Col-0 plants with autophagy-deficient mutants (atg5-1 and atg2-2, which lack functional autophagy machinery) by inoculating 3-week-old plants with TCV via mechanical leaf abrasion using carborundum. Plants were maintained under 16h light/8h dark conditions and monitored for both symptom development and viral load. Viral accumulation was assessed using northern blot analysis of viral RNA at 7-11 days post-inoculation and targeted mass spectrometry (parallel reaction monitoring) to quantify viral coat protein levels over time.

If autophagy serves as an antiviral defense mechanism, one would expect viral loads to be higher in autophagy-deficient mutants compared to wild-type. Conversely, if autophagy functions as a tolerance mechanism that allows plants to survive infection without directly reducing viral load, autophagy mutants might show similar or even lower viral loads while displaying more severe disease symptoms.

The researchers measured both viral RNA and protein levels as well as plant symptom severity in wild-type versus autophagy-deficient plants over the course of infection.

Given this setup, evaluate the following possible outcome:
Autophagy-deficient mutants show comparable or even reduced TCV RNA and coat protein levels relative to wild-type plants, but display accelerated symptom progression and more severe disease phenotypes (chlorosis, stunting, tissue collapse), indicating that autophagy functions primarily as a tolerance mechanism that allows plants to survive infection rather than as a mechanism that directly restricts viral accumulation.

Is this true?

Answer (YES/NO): YES